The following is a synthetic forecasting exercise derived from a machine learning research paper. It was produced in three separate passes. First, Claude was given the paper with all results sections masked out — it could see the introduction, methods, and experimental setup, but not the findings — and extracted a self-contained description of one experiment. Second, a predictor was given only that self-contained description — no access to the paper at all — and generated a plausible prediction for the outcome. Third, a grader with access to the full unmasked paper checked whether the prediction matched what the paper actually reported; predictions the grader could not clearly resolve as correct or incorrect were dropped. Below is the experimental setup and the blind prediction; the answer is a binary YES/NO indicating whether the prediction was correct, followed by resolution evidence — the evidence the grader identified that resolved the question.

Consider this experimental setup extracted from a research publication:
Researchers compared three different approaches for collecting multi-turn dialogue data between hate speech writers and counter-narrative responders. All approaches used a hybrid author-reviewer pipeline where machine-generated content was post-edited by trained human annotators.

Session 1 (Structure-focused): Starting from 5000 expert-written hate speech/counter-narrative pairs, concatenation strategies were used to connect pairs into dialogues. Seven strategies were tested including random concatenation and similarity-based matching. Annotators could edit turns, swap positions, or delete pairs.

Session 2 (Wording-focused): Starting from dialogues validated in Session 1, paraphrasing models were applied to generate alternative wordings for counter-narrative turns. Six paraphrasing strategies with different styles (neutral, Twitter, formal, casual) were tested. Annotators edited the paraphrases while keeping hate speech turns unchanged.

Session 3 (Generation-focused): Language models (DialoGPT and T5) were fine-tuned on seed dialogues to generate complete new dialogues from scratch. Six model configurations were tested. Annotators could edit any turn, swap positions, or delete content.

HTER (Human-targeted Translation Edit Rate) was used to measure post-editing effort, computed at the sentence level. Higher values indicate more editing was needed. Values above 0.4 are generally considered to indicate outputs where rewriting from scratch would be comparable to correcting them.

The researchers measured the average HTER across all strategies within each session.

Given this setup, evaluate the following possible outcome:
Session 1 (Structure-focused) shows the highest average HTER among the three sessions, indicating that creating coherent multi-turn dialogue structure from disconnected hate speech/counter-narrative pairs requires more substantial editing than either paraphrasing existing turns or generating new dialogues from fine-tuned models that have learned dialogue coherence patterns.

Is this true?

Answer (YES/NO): NO